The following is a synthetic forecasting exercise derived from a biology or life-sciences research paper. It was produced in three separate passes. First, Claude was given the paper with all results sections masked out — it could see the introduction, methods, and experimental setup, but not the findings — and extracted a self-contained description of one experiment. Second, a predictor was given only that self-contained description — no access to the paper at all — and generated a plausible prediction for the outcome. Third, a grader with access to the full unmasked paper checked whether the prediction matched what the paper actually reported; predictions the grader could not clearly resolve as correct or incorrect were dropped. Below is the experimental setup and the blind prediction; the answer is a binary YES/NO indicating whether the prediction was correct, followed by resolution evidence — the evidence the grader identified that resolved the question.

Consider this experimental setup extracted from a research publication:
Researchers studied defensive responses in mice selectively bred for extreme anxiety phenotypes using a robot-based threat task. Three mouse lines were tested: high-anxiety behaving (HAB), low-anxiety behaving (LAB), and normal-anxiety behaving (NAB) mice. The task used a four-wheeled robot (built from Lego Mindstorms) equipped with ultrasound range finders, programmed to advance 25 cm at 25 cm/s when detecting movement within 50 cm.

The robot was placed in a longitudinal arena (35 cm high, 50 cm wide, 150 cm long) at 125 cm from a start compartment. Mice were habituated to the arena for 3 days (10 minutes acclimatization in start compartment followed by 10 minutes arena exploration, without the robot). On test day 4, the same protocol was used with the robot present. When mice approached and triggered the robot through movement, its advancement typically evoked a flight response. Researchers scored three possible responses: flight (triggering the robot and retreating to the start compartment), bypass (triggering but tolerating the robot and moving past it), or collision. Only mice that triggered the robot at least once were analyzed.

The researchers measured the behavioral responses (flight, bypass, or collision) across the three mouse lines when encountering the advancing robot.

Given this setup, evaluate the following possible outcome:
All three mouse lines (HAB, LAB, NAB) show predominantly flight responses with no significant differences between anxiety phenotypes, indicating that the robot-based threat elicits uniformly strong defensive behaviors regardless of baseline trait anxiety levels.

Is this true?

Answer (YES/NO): NO